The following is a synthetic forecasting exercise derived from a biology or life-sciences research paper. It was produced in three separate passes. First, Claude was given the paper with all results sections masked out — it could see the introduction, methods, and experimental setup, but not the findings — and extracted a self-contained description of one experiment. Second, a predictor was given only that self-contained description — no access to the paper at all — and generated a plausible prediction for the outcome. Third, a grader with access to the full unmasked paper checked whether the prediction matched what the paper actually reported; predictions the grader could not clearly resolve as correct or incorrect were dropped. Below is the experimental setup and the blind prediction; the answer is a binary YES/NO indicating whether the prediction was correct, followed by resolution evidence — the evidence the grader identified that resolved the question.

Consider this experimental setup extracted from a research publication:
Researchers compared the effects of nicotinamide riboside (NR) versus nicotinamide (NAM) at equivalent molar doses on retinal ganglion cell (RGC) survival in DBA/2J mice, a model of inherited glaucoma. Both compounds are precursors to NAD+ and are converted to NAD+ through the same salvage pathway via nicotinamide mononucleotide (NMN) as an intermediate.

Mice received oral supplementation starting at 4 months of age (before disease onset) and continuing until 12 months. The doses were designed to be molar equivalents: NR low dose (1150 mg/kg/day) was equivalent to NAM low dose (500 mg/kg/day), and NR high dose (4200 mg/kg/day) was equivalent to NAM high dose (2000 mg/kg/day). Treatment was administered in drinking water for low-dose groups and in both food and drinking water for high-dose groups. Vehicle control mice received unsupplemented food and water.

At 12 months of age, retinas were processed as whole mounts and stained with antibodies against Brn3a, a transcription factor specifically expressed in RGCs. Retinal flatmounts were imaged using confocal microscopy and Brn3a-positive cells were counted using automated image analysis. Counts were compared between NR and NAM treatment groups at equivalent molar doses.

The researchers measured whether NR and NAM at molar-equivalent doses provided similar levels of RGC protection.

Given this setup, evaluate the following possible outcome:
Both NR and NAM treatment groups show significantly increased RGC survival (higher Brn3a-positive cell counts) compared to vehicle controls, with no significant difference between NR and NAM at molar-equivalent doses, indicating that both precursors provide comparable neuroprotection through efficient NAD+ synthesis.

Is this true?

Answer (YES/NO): NO